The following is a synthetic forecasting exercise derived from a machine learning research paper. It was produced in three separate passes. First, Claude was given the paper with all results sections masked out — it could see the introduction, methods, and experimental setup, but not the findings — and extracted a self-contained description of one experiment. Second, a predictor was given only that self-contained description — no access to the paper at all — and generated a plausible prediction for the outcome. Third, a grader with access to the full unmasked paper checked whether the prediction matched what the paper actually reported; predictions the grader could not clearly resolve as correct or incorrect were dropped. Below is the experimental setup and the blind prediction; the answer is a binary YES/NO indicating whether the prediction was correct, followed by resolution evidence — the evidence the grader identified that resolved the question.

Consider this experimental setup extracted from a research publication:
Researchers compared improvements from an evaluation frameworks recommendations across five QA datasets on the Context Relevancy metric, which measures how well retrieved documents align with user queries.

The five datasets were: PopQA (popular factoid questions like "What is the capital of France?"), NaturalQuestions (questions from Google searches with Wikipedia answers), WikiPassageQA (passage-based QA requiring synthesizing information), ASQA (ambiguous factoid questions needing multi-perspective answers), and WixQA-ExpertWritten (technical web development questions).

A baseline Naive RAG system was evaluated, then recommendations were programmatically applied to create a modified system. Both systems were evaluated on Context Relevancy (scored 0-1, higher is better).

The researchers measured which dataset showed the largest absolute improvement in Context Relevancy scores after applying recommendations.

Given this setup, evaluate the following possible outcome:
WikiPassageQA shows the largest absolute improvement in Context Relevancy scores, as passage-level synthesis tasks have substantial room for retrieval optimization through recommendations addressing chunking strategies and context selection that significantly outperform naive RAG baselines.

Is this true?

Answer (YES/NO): NO